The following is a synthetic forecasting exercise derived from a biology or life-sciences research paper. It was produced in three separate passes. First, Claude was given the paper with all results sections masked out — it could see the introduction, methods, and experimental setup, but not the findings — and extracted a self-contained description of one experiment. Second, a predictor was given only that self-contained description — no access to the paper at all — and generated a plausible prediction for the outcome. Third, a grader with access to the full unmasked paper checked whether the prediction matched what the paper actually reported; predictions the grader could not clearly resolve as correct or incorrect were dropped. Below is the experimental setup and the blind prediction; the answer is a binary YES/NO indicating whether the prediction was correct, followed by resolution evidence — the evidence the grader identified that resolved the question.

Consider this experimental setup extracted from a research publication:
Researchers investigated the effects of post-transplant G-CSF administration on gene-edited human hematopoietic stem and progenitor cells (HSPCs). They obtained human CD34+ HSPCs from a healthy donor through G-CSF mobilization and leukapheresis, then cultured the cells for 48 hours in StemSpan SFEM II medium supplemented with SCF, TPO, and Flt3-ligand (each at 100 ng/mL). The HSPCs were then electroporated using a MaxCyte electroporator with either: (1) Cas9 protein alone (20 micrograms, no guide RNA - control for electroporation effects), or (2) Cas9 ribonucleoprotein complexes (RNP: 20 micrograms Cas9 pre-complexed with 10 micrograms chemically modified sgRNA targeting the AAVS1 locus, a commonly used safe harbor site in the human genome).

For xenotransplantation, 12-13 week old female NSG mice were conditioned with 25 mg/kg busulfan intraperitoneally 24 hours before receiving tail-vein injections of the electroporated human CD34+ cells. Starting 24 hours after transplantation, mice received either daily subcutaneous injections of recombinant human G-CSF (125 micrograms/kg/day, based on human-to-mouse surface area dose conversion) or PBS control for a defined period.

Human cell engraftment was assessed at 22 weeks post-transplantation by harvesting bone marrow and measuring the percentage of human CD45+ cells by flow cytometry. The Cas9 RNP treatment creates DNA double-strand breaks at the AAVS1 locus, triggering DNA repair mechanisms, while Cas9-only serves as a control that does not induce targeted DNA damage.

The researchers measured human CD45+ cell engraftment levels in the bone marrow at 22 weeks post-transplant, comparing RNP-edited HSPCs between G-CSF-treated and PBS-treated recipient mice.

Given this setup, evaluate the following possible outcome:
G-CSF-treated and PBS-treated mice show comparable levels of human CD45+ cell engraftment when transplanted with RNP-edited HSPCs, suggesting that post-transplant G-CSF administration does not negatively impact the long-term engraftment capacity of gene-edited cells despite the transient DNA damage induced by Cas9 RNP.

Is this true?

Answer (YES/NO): NO